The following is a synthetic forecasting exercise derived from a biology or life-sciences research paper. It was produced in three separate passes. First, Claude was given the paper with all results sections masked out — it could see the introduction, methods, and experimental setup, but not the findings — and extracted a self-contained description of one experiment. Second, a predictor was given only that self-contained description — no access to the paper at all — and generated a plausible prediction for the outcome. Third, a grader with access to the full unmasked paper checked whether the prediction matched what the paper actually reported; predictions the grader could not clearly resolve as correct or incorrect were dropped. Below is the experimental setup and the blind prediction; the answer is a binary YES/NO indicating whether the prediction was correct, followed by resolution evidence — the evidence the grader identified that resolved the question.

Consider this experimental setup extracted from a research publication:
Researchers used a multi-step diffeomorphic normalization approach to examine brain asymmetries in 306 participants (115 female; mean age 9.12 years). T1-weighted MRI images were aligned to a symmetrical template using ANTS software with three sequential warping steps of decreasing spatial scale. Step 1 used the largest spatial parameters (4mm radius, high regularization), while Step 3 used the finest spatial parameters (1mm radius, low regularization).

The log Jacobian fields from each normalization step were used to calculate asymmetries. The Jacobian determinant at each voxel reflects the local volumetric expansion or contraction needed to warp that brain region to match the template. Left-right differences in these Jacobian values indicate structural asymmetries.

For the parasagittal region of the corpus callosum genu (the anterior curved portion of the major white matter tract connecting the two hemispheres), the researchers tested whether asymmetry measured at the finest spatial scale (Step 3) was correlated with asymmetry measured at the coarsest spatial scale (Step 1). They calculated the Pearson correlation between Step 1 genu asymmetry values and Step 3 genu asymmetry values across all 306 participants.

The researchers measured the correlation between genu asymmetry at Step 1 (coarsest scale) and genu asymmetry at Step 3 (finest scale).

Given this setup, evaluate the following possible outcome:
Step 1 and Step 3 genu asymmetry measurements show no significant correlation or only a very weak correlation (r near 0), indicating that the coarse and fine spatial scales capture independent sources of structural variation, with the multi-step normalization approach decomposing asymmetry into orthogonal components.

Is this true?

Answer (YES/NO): YES